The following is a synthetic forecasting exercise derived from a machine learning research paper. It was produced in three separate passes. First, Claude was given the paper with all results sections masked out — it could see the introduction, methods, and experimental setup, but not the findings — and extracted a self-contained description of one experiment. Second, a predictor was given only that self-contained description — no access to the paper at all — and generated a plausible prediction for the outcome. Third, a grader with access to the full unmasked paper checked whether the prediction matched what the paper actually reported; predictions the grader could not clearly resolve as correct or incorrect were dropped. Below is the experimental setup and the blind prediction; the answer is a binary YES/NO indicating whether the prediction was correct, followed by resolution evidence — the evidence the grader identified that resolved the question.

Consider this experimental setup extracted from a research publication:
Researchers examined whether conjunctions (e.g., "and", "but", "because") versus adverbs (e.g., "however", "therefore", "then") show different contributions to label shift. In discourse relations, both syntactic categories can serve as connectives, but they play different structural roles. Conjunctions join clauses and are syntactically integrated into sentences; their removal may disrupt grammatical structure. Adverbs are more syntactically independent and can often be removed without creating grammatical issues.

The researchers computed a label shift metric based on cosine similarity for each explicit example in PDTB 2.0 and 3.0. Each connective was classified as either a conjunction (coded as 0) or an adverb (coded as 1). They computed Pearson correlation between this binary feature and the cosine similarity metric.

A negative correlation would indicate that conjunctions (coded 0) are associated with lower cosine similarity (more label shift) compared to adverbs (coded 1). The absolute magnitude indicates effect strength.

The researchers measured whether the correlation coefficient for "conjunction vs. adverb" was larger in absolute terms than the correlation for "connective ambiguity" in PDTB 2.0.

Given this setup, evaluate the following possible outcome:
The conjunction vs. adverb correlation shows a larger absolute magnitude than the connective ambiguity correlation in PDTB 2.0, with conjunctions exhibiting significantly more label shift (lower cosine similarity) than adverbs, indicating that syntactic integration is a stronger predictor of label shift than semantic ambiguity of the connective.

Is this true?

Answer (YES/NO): YES